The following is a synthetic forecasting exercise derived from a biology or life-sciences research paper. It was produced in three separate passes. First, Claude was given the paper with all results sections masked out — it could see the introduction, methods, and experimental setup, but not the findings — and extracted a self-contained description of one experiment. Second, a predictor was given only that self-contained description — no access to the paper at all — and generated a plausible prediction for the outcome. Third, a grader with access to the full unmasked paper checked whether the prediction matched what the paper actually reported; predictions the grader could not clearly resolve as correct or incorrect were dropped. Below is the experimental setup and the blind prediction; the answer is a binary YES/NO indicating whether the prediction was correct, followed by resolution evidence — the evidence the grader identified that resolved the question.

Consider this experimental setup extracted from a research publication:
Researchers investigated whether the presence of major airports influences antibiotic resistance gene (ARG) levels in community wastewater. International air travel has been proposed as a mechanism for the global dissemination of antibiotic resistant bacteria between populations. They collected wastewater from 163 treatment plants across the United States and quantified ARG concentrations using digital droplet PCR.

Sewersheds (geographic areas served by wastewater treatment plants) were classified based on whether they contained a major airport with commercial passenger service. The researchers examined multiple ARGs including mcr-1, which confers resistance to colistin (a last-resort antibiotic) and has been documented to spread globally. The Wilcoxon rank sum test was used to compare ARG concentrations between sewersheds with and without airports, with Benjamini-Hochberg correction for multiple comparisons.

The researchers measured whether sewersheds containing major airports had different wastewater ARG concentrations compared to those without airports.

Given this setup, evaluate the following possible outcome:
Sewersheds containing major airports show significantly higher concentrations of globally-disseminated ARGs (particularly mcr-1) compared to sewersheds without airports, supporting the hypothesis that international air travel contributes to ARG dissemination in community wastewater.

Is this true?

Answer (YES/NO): YES